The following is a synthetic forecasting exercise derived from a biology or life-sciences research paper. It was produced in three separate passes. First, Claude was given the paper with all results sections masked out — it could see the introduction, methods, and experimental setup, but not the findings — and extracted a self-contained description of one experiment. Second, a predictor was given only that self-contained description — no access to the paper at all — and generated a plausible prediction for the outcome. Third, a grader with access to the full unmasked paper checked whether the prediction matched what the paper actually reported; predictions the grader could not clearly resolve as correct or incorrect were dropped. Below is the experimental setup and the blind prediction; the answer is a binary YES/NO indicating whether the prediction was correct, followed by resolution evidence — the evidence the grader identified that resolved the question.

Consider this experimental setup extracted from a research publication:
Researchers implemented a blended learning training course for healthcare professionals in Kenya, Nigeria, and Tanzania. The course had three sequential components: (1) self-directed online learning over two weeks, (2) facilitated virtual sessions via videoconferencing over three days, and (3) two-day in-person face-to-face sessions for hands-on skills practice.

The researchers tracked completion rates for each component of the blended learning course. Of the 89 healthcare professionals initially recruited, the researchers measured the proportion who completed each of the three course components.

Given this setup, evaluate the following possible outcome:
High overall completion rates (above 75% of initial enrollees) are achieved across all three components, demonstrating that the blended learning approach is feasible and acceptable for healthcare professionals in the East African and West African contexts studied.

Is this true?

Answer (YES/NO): YES